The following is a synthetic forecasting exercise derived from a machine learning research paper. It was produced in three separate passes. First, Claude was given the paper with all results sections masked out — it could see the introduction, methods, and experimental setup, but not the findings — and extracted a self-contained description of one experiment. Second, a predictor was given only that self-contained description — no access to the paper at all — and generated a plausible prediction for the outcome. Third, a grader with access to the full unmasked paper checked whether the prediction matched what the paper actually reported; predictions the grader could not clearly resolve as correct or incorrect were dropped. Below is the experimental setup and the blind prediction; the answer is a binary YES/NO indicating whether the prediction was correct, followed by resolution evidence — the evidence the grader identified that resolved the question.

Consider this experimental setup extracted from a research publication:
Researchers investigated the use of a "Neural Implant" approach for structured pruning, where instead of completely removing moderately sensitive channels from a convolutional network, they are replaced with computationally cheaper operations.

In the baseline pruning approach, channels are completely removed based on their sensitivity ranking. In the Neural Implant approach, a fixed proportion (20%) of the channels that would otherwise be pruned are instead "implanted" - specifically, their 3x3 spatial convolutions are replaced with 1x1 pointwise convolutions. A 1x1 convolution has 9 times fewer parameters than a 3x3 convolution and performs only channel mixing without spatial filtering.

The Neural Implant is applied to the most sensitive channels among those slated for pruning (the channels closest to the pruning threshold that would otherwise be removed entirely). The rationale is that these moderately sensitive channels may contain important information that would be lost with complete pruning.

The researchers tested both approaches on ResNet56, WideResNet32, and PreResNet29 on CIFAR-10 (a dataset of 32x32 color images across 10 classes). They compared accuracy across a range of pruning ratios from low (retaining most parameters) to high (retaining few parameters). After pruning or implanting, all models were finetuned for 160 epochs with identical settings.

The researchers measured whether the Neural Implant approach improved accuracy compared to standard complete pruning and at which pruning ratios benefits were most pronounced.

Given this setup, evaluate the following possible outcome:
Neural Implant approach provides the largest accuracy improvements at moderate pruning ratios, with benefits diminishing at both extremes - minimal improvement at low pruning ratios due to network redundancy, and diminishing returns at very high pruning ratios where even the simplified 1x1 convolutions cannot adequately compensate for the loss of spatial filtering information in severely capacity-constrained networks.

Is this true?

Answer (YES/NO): YES